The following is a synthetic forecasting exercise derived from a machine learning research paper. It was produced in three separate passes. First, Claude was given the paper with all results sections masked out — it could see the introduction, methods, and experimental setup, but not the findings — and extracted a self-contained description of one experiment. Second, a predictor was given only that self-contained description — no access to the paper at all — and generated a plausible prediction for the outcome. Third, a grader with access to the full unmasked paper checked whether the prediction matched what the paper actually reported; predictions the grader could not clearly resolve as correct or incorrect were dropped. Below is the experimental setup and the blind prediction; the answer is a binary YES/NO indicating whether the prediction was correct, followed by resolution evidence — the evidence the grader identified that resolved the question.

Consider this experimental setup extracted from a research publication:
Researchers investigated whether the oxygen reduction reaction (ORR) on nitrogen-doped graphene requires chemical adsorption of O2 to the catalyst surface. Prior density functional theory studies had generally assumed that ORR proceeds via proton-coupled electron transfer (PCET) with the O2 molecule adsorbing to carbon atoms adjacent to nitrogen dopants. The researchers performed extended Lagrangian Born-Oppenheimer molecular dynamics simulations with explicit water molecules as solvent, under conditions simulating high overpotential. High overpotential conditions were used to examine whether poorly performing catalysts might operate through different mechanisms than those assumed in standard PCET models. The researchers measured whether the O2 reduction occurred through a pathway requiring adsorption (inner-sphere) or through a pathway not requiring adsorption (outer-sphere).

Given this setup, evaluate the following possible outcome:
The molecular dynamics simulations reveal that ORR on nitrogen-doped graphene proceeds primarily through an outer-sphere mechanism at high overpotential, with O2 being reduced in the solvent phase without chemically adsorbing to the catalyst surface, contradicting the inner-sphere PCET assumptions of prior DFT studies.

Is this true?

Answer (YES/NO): YES